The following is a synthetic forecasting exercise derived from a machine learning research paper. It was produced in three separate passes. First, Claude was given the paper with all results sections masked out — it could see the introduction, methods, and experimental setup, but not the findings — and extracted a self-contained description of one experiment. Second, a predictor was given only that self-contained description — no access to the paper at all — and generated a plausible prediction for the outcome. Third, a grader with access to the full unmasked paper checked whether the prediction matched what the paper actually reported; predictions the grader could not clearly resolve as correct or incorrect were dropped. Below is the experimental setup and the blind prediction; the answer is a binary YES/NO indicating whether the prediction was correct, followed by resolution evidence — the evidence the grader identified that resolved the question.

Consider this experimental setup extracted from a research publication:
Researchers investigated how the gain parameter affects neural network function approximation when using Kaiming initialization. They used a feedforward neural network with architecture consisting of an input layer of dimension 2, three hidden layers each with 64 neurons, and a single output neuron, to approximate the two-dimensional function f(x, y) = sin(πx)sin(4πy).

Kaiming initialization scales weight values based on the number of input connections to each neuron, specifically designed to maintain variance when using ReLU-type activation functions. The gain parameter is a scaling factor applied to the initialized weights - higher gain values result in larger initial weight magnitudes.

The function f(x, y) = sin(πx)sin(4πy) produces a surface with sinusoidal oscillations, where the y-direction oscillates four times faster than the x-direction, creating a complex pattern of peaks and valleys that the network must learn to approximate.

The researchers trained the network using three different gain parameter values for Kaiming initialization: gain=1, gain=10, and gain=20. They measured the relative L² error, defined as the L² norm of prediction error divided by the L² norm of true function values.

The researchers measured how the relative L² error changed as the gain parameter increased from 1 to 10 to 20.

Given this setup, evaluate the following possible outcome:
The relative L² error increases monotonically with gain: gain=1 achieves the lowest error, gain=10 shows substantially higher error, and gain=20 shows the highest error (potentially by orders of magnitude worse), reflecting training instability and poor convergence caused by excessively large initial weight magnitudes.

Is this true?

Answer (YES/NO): YES